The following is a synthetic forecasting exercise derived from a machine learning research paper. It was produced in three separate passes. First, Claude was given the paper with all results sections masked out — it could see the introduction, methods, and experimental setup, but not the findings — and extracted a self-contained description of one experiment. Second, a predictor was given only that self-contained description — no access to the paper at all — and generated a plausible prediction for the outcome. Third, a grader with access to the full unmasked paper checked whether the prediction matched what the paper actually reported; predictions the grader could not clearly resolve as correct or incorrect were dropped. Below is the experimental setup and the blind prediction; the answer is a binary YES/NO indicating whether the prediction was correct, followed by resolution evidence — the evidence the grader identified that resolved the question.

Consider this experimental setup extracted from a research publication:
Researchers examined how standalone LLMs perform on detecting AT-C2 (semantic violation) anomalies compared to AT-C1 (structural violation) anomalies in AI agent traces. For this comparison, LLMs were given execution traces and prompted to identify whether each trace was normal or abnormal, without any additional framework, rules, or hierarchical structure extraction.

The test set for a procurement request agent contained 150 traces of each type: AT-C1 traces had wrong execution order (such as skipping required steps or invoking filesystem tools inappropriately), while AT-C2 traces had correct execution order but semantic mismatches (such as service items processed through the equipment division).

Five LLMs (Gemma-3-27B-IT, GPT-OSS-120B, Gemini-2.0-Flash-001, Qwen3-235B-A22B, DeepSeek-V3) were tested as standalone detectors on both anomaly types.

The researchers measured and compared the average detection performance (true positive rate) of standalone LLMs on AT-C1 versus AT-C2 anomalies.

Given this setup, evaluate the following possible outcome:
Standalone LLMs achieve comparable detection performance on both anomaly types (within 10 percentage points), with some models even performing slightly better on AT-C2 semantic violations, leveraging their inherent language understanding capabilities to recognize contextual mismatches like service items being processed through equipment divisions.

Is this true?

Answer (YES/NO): NO